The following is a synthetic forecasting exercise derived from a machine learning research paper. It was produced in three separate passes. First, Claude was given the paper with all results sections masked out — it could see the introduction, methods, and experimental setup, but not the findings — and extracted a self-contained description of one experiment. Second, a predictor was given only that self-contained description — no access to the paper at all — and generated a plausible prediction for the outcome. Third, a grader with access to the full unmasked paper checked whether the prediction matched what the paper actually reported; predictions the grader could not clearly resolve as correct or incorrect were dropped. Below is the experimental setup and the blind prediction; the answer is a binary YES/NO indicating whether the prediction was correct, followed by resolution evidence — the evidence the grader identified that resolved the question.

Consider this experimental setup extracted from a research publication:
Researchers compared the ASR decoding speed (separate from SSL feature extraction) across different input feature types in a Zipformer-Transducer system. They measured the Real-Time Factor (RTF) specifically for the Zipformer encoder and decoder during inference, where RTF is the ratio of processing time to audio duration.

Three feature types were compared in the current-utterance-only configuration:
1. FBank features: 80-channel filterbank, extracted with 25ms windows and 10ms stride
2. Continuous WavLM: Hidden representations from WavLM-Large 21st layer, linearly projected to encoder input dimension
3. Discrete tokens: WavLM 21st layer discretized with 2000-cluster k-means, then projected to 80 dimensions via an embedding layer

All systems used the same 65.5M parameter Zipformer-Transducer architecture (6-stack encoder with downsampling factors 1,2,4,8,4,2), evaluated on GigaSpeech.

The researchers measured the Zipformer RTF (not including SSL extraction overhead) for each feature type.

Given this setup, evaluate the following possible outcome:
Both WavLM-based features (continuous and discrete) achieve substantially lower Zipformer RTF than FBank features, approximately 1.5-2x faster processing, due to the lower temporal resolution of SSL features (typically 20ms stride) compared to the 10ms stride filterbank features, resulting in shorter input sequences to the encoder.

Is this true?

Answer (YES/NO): NO